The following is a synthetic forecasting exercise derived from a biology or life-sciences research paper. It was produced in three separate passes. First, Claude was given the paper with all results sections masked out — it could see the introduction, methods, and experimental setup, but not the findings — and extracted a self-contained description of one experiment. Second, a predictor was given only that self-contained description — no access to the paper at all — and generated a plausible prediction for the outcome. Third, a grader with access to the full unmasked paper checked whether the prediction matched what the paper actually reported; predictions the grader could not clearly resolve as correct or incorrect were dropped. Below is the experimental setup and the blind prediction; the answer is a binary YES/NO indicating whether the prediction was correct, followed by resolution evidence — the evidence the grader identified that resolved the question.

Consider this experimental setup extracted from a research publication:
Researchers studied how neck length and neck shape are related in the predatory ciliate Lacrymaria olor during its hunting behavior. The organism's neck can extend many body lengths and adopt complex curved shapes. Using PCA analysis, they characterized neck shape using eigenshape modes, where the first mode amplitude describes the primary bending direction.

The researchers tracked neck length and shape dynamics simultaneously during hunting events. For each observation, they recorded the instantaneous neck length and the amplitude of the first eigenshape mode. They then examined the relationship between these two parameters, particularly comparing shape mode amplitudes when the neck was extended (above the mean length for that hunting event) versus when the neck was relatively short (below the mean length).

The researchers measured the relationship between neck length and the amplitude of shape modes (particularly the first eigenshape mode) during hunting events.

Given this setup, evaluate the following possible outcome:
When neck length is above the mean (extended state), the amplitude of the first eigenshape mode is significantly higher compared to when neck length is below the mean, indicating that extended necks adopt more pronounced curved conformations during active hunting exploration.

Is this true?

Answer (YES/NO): NO